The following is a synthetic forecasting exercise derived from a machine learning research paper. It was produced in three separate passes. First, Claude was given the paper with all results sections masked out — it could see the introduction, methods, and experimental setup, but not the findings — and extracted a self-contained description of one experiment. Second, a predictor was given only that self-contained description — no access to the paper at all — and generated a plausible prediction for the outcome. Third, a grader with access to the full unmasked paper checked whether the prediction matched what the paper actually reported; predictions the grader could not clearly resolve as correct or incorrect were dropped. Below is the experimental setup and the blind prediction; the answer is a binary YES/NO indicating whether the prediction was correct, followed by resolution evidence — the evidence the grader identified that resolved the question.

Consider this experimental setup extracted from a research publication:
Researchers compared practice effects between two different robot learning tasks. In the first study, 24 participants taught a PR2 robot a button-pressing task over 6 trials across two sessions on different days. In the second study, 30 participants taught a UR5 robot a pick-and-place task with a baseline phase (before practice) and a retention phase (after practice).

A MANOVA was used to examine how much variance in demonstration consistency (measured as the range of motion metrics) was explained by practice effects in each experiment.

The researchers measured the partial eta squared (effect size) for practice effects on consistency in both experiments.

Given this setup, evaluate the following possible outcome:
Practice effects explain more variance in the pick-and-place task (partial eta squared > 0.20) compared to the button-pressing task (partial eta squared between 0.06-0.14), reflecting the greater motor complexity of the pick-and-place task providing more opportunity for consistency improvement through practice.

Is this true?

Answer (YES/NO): NO